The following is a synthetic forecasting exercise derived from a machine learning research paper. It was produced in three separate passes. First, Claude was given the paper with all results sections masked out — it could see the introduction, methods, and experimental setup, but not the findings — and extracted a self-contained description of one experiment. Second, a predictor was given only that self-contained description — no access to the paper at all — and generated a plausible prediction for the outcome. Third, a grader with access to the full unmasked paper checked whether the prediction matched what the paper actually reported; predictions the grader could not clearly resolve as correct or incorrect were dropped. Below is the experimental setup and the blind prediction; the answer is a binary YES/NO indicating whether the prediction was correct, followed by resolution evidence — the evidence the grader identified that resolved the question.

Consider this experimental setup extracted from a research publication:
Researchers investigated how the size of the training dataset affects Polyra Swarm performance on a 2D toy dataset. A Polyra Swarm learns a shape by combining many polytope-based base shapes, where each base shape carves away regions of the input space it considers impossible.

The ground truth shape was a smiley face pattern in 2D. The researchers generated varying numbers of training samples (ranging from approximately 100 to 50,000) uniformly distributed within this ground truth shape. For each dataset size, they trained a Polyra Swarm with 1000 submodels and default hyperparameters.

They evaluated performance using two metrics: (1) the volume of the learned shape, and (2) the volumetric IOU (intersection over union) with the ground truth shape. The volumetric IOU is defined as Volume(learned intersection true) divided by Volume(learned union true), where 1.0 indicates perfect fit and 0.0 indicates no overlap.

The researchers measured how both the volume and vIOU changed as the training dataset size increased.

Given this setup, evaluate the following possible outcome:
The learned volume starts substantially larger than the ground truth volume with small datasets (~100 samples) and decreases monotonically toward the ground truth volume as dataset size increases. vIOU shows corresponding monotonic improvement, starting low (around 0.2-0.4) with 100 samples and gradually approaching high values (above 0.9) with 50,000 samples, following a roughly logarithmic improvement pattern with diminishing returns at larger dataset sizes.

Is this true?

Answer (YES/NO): NO